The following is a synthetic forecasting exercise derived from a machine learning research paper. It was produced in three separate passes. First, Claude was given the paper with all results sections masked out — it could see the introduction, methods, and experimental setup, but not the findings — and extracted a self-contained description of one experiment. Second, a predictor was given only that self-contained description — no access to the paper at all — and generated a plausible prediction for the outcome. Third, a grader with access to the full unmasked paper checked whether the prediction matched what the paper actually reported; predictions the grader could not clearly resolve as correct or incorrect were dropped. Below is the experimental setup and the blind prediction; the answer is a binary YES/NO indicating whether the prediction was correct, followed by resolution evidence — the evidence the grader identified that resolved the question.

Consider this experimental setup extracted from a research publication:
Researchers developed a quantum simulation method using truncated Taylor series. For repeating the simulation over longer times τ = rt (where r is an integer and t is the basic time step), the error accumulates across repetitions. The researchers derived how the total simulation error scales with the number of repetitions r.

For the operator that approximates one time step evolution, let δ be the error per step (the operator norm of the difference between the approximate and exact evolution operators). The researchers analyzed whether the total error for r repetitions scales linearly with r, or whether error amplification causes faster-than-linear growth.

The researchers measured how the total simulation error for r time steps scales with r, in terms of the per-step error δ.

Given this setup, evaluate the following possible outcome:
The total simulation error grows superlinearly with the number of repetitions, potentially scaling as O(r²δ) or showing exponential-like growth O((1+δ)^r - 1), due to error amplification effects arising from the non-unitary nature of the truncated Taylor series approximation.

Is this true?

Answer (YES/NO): NO